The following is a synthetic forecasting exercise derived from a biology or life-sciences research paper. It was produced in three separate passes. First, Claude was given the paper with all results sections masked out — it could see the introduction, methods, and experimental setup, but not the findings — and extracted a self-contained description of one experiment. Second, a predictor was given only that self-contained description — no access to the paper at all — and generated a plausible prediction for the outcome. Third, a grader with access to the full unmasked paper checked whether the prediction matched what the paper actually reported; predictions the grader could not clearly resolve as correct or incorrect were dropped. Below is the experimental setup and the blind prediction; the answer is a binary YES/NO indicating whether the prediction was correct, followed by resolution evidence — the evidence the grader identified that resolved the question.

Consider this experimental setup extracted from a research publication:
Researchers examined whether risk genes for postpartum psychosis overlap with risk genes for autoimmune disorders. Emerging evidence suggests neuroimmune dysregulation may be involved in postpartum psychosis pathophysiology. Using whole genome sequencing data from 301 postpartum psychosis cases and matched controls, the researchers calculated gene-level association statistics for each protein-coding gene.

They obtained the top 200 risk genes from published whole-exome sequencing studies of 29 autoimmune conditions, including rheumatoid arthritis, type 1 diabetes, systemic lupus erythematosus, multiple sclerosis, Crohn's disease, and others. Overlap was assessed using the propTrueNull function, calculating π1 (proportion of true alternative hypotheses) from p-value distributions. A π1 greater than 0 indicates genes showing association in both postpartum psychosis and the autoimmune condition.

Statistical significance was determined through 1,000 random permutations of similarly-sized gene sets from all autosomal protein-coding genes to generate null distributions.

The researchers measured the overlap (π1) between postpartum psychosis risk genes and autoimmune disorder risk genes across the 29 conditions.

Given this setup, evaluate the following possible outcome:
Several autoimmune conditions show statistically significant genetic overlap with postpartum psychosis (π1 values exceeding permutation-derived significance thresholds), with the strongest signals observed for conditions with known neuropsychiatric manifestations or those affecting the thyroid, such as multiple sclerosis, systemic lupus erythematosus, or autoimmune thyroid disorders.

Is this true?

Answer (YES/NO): NO